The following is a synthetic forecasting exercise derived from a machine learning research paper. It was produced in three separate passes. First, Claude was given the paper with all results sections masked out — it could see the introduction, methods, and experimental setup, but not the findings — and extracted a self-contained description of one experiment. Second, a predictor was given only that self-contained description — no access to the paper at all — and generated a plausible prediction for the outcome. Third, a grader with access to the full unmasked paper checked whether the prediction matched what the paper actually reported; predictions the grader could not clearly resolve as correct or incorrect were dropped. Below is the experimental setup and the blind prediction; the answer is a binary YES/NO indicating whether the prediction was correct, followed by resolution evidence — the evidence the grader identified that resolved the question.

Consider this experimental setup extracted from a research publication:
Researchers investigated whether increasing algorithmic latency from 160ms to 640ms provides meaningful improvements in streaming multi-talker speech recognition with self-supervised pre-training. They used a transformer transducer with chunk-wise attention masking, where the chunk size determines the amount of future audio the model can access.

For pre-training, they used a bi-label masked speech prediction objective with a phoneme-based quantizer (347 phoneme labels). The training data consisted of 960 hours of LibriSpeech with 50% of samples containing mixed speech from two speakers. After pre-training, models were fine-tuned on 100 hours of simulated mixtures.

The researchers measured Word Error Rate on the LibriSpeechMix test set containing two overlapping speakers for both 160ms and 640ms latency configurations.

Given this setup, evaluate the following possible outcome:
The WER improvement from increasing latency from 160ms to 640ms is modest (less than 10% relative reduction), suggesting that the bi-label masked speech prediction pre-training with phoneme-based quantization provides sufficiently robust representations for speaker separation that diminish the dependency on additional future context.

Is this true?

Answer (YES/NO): NO